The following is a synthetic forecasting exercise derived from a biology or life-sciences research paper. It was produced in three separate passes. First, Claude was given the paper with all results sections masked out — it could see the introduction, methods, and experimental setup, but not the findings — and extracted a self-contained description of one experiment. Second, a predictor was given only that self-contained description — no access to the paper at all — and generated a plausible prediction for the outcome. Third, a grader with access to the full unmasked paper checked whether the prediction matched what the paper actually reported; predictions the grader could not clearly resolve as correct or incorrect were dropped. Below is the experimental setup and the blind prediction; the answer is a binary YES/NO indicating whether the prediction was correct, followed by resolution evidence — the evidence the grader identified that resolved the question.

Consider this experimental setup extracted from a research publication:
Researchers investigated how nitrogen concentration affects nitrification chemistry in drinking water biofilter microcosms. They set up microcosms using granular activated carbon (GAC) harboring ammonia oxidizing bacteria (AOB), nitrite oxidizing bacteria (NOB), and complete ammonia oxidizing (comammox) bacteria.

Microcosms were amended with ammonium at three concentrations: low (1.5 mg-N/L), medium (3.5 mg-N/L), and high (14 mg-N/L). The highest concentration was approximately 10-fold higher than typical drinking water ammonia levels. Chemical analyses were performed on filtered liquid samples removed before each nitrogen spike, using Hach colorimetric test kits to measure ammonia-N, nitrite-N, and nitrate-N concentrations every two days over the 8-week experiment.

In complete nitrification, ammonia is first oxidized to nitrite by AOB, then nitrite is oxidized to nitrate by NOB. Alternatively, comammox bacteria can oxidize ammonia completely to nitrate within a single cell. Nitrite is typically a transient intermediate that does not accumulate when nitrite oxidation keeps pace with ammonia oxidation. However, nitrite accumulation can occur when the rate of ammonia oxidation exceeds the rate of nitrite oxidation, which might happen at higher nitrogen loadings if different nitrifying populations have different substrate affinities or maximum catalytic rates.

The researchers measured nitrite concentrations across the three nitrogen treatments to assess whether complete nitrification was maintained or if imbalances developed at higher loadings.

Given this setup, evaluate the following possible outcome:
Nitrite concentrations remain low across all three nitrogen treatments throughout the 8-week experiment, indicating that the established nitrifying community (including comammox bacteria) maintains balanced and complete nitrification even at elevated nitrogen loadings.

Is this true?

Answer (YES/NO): NO